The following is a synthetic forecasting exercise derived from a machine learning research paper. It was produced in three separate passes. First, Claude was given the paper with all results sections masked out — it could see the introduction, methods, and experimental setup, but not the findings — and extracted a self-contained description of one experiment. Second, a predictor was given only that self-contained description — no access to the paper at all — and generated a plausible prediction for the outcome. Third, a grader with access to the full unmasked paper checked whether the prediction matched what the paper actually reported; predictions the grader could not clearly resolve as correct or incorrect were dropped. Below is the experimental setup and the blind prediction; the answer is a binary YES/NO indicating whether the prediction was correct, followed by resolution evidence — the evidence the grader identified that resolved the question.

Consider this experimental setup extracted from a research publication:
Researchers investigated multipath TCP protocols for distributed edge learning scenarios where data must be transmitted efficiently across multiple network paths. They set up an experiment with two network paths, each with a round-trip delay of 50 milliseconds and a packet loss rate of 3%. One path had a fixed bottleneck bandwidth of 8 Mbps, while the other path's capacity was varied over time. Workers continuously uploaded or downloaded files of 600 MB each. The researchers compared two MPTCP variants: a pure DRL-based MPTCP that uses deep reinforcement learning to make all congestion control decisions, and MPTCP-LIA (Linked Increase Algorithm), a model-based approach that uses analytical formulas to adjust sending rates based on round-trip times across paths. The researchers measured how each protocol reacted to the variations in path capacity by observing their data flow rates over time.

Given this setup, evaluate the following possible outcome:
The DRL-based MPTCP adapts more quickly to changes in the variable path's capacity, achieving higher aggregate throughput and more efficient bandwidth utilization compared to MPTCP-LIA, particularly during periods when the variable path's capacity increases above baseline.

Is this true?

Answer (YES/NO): NO